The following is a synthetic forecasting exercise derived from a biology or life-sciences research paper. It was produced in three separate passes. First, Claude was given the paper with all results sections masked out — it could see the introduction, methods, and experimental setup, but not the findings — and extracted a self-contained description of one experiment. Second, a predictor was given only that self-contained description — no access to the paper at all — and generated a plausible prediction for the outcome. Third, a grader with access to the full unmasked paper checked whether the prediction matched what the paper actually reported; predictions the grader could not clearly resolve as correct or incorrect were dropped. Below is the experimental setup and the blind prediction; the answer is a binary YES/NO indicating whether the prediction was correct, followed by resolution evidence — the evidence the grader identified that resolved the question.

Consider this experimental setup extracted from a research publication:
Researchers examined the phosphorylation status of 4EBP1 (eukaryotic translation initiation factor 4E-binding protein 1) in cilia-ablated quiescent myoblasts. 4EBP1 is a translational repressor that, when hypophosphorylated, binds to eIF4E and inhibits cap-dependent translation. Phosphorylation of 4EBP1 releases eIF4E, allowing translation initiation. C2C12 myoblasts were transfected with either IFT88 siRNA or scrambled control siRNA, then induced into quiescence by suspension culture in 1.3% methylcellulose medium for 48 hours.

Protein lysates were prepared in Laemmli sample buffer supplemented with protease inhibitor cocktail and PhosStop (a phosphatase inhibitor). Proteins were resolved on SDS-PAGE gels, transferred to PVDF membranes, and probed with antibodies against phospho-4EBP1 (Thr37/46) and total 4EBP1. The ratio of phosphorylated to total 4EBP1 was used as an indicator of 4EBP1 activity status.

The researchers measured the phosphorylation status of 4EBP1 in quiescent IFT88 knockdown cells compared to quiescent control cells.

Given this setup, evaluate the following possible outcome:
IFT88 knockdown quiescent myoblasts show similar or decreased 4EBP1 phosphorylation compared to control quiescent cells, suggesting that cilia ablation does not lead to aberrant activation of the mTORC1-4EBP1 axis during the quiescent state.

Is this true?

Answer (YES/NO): NO